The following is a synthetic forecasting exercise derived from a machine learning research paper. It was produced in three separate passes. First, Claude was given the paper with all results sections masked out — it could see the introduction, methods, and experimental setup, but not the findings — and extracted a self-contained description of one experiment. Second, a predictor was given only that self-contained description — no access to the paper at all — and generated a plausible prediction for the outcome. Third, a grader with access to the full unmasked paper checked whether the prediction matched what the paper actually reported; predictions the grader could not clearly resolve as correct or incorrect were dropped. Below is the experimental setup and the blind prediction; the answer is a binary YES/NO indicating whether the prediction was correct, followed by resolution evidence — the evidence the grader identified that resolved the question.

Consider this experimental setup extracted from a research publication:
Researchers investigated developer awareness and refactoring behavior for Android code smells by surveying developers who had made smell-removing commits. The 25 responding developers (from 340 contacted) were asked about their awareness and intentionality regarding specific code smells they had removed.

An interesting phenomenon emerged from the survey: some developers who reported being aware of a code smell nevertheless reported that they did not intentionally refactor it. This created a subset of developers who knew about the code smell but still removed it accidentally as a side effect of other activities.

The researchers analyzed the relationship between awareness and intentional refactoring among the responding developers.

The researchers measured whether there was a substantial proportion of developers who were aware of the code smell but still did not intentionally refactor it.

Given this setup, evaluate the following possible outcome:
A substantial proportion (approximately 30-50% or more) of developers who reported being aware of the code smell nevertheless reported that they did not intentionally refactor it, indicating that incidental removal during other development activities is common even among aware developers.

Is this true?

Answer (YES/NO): YES